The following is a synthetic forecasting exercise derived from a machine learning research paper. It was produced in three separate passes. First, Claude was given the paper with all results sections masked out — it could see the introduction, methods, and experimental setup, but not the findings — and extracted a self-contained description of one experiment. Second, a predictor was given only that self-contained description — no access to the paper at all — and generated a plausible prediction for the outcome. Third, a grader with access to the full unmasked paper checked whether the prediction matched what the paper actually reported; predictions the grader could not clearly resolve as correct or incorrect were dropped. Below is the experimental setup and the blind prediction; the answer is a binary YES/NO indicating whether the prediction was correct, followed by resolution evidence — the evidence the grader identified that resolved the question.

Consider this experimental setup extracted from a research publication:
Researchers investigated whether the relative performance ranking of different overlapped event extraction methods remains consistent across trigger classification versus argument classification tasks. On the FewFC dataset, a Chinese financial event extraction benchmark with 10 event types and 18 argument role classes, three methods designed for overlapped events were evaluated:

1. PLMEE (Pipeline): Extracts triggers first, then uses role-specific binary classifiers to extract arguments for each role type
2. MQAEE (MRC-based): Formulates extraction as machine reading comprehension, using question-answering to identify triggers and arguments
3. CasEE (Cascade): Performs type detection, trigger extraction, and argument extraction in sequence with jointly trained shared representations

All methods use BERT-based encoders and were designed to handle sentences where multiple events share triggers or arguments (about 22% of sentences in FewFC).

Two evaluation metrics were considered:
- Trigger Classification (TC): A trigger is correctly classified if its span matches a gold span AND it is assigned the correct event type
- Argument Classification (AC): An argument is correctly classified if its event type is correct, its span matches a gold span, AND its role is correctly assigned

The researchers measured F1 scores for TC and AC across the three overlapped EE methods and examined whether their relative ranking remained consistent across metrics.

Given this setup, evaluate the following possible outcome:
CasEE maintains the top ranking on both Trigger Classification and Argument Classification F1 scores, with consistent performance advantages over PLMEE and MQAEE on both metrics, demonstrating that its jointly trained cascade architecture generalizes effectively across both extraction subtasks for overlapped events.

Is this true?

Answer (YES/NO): YES